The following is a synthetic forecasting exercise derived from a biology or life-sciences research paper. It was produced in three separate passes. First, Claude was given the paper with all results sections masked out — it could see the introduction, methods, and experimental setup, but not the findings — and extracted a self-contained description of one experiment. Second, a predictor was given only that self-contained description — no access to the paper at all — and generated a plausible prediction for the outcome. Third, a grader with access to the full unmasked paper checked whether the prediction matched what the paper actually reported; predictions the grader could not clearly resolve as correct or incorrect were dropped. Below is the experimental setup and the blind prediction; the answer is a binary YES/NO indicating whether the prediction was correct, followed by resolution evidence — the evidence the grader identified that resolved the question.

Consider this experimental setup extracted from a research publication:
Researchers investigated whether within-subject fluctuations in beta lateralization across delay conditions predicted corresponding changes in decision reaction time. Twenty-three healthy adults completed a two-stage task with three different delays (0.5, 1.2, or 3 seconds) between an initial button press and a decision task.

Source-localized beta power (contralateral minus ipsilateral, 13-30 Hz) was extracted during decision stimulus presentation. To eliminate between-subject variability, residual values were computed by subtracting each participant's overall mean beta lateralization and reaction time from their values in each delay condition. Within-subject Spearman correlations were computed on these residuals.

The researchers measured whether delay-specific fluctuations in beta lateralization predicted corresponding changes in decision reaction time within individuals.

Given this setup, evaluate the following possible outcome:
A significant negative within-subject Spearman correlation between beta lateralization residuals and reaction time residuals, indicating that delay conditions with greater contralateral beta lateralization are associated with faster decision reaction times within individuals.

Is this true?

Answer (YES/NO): NO